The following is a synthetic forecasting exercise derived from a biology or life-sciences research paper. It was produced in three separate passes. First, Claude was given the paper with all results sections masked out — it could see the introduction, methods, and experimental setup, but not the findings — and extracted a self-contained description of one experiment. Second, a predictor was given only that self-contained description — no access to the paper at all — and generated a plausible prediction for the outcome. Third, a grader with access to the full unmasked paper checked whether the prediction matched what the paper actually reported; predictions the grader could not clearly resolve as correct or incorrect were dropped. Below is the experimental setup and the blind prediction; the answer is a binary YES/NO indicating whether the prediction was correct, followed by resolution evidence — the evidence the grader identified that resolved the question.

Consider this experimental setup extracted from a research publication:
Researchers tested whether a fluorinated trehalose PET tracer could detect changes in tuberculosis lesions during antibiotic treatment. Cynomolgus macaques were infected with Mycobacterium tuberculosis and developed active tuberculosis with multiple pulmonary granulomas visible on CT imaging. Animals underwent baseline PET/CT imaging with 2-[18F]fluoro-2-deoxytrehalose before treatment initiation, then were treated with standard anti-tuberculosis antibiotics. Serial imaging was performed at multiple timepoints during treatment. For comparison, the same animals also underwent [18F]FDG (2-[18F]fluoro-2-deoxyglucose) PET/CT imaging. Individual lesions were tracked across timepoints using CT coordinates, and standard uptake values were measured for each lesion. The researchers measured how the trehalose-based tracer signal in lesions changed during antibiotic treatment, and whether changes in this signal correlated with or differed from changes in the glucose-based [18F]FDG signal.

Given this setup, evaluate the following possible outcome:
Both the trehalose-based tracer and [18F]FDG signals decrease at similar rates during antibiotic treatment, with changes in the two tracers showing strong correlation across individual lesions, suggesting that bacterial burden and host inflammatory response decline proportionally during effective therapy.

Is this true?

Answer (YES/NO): NO